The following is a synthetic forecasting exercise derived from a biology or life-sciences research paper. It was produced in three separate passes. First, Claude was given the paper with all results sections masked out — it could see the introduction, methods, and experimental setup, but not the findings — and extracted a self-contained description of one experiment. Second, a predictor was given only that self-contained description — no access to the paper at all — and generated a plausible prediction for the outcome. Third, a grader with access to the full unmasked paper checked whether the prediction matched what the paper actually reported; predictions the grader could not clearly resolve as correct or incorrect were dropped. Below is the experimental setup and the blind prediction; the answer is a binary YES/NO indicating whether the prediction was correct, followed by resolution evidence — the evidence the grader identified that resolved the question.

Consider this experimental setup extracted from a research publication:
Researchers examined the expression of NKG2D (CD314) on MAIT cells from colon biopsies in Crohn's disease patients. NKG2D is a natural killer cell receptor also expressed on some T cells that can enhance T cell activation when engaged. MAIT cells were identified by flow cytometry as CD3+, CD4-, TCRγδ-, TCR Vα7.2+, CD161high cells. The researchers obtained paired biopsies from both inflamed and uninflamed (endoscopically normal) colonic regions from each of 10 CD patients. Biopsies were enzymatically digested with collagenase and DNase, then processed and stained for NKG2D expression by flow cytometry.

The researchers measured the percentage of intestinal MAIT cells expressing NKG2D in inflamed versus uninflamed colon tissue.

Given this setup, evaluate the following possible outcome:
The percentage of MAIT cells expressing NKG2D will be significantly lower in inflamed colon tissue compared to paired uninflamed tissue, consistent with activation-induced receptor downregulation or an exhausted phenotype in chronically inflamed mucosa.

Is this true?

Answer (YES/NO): YES